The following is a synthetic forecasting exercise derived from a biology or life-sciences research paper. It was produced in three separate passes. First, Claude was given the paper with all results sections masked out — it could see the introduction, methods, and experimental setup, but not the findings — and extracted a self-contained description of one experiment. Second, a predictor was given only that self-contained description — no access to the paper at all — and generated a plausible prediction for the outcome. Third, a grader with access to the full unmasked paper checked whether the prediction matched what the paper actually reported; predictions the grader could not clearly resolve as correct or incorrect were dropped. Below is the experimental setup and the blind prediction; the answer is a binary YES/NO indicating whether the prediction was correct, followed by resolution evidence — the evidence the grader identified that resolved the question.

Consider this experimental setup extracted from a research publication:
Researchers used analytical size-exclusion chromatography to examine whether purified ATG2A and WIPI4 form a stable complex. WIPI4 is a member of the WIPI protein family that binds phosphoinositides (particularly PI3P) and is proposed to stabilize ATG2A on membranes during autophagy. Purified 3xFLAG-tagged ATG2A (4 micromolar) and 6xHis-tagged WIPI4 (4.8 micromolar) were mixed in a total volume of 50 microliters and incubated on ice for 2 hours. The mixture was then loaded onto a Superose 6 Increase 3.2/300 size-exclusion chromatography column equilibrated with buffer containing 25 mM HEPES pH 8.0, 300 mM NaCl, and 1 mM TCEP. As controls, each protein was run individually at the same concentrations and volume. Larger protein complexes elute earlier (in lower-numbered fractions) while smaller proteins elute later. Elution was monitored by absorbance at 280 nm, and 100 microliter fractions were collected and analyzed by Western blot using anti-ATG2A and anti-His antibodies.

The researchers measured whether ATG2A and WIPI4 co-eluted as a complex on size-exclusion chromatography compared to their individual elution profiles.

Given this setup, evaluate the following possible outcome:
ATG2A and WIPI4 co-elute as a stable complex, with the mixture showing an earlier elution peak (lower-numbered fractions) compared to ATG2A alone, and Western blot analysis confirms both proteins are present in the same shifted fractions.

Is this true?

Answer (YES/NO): NO